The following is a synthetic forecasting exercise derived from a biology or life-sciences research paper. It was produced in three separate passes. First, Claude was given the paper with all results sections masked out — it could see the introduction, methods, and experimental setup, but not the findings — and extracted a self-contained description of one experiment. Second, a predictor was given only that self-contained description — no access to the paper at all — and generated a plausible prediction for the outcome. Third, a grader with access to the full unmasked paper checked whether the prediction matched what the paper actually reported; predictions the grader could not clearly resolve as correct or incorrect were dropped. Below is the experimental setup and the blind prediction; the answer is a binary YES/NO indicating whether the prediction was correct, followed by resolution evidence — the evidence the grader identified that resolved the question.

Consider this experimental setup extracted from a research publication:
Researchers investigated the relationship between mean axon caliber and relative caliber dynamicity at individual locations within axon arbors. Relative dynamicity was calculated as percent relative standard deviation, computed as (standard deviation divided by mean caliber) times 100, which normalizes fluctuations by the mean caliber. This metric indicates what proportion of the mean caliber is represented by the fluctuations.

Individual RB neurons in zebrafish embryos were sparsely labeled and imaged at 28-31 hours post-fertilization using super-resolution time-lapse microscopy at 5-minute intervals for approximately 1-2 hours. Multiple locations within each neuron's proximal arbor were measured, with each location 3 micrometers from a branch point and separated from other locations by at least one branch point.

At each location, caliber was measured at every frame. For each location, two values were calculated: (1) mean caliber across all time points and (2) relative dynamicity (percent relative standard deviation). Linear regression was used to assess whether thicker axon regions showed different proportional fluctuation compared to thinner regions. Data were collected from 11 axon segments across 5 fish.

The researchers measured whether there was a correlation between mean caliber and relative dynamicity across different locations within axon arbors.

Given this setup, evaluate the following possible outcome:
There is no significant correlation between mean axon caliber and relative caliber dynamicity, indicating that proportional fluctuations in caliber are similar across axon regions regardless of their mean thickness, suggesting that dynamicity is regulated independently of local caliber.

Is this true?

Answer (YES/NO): NO